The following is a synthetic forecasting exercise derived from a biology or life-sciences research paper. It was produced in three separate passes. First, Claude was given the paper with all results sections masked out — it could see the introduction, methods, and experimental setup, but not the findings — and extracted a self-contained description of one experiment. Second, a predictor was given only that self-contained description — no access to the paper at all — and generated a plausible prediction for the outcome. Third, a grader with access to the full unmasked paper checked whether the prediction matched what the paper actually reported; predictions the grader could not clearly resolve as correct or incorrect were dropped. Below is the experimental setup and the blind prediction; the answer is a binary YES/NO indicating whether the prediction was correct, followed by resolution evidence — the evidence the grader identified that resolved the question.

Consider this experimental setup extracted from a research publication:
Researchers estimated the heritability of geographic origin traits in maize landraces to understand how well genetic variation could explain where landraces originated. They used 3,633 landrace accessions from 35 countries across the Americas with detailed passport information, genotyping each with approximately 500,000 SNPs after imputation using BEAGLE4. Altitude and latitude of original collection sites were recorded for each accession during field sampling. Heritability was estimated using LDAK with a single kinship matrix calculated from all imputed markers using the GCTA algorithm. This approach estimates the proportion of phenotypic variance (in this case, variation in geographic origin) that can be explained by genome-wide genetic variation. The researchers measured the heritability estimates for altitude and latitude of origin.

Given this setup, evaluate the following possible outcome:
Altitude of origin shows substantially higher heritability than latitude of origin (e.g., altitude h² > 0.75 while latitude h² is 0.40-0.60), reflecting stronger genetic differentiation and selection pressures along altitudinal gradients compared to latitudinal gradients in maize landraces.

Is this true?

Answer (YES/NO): NO